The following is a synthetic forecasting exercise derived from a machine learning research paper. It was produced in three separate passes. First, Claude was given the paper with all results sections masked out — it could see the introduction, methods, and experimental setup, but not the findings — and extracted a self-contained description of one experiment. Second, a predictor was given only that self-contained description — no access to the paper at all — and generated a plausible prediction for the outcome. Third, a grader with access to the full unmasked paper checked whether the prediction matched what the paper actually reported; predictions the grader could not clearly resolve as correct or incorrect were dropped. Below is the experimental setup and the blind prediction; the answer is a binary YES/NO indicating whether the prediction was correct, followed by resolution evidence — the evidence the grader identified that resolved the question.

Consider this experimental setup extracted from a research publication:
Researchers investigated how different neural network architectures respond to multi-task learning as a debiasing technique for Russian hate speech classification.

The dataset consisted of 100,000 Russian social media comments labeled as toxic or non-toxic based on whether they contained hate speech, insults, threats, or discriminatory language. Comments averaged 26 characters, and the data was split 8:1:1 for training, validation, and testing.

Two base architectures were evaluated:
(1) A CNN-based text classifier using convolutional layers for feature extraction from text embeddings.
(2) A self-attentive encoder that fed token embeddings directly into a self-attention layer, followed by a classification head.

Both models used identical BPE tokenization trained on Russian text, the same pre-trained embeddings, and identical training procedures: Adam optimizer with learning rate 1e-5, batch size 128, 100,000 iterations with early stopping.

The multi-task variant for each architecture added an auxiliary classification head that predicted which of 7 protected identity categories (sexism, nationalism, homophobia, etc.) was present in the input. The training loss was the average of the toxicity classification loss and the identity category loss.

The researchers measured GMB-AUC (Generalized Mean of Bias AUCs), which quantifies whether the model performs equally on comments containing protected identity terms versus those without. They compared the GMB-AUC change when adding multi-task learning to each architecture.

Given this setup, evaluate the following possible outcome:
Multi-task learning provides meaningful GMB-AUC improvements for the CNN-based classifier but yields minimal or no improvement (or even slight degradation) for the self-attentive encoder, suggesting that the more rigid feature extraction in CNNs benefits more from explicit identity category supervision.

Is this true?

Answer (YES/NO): YES